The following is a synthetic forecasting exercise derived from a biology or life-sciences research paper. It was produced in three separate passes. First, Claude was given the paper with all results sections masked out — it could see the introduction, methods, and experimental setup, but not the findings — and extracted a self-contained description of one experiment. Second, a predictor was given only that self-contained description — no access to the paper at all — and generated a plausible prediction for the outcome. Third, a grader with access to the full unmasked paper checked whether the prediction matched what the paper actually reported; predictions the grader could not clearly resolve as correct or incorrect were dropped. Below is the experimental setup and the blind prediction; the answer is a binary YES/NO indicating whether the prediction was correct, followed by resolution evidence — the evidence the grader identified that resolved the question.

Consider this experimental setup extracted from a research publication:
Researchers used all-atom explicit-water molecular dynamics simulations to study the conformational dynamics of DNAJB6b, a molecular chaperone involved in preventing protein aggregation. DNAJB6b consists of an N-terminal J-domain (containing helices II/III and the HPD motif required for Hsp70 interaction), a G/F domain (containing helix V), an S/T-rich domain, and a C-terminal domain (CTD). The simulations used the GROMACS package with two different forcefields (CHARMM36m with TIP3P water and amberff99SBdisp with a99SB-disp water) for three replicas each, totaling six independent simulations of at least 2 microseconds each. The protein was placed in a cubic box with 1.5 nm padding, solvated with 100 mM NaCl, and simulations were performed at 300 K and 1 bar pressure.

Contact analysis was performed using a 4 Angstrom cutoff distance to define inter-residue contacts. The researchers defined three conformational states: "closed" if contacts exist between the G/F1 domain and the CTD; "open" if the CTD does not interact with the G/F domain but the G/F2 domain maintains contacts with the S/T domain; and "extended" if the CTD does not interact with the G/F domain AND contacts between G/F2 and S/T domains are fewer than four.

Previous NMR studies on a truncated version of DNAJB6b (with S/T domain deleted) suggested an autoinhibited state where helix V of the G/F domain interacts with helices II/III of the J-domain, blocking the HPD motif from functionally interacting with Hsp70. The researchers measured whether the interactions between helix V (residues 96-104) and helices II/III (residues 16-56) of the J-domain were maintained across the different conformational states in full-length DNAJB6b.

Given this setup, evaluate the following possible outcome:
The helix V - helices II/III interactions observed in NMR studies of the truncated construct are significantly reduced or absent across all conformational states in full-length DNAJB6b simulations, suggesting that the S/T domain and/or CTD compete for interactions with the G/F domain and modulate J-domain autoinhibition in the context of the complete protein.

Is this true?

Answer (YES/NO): NO